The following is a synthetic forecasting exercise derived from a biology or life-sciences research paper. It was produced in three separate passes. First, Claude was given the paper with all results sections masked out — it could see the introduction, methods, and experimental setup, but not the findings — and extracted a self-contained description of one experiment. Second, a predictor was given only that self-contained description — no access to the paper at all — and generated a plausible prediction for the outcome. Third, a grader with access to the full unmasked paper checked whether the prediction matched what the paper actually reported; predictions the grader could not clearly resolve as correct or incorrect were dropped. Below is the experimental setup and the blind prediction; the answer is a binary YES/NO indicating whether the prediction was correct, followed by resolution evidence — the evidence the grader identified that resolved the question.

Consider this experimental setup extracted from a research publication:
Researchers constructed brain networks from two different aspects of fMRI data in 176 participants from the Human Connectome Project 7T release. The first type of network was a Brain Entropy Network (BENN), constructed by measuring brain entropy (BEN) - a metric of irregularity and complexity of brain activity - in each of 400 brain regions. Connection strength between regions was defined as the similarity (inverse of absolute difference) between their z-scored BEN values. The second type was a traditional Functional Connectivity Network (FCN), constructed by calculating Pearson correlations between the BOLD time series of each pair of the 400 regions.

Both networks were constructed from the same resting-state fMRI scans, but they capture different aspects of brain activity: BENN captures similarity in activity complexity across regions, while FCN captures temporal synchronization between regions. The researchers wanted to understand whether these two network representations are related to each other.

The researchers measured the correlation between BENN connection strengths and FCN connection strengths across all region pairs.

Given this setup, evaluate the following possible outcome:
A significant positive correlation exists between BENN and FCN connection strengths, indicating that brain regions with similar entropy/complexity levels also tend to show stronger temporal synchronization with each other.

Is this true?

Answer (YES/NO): YES